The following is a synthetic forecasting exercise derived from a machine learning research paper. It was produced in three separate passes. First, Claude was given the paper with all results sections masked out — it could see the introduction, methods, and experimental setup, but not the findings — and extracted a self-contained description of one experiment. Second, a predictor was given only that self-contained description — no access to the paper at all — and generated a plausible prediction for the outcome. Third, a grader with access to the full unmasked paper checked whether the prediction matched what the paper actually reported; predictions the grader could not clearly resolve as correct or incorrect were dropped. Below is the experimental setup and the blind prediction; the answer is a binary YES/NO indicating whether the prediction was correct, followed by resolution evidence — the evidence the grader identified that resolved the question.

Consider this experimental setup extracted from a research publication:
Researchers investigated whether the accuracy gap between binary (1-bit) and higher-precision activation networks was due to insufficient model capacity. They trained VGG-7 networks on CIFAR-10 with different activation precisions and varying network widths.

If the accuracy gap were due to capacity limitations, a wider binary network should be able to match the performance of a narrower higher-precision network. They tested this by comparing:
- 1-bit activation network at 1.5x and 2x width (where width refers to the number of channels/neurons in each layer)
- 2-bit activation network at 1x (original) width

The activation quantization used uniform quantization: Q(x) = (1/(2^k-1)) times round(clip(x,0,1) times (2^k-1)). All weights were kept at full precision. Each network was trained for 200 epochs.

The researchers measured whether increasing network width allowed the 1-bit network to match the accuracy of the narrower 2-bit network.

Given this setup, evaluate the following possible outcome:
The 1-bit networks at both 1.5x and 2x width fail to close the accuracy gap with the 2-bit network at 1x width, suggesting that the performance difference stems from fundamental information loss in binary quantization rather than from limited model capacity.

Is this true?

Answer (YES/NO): NO